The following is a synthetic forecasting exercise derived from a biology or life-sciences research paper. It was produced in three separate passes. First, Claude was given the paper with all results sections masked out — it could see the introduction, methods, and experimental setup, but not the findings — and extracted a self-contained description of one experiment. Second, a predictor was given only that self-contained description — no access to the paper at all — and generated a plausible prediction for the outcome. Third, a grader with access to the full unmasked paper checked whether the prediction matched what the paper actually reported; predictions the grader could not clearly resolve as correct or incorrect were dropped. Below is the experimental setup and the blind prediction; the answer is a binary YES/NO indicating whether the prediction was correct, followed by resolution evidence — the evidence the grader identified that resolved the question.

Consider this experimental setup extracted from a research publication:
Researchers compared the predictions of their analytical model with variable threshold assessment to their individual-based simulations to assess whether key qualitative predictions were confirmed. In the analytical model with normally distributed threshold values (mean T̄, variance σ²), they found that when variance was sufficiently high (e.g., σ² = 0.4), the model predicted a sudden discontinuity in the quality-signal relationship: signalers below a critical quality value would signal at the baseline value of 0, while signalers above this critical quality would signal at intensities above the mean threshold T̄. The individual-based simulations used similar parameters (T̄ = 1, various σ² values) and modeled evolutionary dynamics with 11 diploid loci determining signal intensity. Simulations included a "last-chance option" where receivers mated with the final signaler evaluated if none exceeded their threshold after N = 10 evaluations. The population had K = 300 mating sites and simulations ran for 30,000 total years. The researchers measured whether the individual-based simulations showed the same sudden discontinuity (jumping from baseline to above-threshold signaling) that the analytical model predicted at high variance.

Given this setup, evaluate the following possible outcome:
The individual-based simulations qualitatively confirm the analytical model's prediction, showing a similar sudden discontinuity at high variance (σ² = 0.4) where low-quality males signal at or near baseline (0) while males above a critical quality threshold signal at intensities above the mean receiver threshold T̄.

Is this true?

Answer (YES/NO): NO